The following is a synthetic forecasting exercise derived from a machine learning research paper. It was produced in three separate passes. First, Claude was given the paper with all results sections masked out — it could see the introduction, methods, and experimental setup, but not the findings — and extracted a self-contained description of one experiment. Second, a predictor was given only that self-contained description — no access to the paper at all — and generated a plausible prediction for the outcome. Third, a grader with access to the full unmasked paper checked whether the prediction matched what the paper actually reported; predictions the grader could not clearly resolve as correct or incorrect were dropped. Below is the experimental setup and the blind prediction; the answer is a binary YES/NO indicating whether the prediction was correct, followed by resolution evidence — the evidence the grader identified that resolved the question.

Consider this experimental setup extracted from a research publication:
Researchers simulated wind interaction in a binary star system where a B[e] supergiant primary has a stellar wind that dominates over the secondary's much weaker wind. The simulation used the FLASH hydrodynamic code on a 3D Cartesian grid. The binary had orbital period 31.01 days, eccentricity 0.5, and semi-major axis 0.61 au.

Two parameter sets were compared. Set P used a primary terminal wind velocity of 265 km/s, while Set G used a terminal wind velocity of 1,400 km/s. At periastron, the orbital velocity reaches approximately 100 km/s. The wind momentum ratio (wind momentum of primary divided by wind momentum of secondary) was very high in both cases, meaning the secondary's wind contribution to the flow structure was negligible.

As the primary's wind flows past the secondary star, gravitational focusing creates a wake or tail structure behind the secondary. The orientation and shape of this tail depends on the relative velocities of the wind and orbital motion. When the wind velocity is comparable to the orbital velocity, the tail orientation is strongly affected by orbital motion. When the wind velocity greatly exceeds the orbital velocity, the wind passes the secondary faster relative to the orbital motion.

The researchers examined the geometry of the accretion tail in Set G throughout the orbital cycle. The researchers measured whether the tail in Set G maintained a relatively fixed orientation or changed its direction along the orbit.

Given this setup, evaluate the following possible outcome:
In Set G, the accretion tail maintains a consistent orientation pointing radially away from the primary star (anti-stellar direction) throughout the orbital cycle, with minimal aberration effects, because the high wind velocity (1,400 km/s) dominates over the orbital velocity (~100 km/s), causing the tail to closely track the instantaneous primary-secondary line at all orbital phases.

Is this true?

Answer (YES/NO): NO